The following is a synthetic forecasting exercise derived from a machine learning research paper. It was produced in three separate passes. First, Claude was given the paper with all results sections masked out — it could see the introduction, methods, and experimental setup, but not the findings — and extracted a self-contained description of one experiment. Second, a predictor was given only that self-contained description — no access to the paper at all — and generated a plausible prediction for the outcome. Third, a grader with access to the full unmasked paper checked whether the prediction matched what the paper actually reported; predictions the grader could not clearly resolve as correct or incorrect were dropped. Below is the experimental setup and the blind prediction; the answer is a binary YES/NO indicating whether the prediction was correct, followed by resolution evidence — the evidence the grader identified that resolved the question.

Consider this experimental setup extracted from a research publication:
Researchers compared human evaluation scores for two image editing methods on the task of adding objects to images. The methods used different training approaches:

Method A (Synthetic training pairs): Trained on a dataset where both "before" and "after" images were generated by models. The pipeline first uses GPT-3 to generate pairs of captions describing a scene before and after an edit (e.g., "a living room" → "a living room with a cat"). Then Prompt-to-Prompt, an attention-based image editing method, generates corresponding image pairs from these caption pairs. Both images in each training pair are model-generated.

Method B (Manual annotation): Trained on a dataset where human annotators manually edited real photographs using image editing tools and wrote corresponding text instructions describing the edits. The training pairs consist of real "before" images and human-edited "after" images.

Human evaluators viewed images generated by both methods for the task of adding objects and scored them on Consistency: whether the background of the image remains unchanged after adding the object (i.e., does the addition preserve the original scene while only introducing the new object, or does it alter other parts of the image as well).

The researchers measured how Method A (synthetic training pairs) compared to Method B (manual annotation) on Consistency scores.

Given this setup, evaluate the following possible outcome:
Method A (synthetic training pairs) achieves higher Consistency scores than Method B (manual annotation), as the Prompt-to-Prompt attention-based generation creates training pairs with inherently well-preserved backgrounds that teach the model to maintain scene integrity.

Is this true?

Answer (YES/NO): NO